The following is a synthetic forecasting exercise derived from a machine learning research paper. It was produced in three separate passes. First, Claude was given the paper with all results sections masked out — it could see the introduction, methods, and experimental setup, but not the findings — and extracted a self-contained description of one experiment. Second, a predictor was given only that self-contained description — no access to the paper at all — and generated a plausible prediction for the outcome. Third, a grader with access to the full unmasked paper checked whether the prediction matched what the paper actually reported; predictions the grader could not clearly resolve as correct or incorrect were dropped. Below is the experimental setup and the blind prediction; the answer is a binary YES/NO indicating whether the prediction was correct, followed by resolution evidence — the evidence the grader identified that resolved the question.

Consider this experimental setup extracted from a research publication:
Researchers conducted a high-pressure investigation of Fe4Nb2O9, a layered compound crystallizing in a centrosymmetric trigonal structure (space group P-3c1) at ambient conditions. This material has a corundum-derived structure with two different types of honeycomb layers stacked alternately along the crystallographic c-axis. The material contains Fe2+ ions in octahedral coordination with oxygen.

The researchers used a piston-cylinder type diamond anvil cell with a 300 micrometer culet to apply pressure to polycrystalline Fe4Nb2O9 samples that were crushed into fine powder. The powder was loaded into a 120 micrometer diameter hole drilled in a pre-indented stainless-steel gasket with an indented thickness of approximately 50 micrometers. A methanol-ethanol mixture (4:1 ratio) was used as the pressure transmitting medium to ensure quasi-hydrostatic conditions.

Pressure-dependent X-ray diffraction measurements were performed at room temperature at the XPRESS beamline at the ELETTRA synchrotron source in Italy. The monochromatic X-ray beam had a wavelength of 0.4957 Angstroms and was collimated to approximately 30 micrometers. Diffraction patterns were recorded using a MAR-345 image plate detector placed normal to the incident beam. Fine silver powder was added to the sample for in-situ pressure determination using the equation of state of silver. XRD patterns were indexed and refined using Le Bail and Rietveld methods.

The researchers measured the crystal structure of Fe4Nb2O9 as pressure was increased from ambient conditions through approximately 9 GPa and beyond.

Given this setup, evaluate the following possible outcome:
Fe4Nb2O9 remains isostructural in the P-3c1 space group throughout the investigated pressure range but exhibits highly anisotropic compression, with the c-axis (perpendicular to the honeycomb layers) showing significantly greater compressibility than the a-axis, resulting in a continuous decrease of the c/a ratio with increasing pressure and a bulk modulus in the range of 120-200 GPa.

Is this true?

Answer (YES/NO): NO